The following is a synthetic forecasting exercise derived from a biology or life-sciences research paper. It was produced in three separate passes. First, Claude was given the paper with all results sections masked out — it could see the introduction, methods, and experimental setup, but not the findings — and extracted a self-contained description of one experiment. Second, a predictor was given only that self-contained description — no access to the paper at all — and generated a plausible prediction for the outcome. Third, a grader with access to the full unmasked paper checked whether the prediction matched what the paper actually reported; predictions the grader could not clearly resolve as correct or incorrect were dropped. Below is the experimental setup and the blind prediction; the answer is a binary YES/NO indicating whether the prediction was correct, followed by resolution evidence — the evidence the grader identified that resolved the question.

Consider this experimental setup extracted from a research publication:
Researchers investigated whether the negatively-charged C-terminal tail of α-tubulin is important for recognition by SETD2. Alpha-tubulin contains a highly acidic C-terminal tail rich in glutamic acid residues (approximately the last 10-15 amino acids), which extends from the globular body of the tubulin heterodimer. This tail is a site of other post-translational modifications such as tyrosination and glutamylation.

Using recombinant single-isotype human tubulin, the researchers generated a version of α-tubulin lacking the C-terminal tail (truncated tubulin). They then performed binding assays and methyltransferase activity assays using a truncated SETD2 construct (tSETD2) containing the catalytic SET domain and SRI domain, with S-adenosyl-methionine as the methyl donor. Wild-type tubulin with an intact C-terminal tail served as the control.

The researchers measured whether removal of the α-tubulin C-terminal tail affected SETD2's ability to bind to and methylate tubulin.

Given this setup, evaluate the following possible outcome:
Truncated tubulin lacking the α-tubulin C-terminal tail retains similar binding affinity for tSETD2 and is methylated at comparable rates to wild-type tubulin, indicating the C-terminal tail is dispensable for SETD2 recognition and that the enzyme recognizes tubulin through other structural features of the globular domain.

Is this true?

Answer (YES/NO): NO